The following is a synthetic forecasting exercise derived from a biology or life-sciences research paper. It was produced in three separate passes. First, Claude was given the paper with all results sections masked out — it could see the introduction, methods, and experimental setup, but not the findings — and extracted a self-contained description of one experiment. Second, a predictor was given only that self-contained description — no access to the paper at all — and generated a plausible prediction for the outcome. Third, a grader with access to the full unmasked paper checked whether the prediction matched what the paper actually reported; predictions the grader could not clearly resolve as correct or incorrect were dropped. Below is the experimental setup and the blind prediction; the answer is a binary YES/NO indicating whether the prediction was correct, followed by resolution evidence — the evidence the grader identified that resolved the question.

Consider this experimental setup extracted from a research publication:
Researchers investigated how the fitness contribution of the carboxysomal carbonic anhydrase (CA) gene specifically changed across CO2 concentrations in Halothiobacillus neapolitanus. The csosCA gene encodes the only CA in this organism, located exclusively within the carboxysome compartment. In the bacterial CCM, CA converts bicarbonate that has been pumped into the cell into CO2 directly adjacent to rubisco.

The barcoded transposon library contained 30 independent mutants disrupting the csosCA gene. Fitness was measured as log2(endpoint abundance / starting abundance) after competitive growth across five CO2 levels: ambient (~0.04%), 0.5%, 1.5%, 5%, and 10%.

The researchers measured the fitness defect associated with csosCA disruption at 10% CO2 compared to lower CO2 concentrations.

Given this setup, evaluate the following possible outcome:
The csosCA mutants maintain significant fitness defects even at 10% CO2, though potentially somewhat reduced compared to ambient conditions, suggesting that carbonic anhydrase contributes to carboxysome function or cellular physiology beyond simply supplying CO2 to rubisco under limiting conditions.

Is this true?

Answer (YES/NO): NO